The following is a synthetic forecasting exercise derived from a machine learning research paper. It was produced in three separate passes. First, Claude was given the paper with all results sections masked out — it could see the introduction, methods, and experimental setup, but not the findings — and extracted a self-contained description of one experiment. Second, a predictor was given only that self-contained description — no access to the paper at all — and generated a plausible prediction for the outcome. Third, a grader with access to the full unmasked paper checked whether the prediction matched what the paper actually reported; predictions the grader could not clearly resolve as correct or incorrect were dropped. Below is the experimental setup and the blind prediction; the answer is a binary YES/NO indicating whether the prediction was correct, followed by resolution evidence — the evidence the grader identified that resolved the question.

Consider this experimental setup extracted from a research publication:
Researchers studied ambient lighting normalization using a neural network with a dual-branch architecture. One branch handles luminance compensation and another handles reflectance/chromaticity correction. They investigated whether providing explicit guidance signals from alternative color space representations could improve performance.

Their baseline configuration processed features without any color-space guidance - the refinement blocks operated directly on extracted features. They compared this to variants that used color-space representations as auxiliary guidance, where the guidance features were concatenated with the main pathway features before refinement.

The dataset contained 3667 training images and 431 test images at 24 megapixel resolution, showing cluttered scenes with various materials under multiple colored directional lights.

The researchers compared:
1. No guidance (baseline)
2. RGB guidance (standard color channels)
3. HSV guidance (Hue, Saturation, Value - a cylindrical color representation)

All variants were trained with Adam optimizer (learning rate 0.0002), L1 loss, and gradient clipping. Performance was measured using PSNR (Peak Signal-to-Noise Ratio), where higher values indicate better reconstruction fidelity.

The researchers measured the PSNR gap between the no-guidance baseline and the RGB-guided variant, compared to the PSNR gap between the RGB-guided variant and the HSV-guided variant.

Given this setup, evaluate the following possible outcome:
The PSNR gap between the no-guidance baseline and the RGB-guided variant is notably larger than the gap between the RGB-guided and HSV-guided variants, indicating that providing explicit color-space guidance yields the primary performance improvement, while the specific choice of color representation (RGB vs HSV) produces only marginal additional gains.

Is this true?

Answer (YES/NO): NO